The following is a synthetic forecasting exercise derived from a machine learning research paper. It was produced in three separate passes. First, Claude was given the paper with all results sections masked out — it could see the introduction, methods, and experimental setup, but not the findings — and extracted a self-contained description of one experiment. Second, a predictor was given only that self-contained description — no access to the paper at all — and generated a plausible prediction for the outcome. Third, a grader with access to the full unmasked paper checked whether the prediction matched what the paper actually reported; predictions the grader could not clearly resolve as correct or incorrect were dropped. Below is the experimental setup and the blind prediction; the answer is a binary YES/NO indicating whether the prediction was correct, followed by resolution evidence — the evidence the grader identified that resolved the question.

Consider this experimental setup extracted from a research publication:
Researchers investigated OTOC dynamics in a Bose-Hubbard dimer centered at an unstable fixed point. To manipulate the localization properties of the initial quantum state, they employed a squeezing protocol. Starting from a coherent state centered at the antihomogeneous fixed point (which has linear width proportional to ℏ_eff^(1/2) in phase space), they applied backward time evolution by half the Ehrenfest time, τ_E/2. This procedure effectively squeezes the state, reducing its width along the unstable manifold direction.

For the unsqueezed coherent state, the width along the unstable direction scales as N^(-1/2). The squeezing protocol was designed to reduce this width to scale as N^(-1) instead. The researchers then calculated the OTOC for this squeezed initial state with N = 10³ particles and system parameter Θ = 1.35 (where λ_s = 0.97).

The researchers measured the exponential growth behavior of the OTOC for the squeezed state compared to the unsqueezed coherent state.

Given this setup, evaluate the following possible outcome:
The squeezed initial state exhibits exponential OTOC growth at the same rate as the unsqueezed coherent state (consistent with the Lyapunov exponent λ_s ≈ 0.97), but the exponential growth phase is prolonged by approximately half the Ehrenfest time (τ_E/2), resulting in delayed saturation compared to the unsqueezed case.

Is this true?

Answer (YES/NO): NO